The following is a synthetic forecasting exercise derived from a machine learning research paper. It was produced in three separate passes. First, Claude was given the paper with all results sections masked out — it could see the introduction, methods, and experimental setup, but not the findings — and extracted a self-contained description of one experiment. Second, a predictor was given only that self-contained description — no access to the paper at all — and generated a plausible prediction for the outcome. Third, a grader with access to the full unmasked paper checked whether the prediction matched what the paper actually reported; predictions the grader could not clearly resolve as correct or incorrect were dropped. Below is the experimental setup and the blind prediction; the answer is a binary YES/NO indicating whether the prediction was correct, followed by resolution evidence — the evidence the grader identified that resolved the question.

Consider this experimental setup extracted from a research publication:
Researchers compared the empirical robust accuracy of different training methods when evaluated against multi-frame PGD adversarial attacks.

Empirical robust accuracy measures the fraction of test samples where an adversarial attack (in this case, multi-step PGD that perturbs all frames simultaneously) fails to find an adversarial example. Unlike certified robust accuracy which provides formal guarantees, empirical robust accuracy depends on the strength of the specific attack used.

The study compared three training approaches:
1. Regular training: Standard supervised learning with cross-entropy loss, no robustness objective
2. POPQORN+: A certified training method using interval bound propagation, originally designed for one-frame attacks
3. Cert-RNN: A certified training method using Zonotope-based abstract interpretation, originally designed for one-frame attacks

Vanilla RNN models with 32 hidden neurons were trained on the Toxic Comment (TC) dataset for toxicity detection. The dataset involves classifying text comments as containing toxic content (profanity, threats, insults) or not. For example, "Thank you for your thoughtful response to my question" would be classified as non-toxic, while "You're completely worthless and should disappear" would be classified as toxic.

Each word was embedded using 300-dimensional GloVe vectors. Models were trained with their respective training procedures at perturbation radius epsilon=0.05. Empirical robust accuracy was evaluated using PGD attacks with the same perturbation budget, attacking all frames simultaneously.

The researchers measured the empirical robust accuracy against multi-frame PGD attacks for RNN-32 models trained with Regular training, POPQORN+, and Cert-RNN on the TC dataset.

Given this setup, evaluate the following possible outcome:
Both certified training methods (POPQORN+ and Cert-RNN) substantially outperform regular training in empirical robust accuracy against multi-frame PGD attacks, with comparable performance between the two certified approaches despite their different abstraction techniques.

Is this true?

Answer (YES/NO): NO